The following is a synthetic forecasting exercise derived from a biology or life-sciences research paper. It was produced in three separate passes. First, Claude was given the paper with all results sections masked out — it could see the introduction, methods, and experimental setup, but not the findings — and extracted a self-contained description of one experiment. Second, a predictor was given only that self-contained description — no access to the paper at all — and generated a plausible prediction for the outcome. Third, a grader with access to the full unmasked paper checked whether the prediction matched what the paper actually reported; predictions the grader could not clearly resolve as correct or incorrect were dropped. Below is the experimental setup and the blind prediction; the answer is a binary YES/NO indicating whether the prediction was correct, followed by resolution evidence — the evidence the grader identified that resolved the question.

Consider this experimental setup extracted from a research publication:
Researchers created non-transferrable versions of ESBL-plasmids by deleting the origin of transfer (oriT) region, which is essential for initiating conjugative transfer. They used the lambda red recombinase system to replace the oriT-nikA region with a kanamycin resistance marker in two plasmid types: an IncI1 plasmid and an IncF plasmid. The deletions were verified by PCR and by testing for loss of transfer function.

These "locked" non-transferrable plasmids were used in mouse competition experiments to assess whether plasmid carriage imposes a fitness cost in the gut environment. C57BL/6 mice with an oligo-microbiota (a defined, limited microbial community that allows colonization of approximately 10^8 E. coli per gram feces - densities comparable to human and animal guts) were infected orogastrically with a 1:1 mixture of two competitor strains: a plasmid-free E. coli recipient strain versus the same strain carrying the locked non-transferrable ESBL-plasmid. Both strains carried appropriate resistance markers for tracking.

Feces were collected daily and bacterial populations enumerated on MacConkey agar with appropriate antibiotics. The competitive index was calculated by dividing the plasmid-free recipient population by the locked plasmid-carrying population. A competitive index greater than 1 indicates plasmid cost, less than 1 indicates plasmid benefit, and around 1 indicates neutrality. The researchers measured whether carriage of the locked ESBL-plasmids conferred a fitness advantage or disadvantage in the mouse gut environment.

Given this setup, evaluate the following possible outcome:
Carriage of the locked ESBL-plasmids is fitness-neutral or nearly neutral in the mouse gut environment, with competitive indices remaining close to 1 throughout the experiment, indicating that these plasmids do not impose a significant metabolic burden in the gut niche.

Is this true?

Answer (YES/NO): NO